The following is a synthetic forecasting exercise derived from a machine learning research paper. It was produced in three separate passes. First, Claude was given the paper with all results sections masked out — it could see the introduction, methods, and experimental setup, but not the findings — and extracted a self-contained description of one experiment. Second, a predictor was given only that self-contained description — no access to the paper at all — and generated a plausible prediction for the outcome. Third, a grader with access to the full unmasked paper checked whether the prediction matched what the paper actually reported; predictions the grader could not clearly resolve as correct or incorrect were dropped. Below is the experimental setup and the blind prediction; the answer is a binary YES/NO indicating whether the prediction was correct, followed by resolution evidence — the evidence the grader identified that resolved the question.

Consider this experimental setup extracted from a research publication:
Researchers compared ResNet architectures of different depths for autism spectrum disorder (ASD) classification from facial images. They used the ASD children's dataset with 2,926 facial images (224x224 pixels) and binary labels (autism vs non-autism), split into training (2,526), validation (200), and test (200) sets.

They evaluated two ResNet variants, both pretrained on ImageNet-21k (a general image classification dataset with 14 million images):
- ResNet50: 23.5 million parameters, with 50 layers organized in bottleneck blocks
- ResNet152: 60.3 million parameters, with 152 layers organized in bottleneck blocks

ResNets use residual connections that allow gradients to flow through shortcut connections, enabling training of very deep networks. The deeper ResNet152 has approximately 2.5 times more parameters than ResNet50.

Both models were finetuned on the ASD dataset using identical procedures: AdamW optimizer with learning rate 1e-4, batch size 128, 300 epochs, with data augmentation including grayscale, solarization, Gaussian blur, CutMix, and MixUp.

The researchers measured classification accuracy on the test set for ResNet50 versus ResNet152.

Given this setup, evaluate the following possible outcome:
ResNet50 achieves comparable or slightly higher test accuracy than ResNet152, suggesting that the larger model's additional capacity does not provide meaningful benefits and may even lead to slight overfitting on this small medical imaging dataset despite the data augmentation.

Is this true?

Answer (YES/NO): NO